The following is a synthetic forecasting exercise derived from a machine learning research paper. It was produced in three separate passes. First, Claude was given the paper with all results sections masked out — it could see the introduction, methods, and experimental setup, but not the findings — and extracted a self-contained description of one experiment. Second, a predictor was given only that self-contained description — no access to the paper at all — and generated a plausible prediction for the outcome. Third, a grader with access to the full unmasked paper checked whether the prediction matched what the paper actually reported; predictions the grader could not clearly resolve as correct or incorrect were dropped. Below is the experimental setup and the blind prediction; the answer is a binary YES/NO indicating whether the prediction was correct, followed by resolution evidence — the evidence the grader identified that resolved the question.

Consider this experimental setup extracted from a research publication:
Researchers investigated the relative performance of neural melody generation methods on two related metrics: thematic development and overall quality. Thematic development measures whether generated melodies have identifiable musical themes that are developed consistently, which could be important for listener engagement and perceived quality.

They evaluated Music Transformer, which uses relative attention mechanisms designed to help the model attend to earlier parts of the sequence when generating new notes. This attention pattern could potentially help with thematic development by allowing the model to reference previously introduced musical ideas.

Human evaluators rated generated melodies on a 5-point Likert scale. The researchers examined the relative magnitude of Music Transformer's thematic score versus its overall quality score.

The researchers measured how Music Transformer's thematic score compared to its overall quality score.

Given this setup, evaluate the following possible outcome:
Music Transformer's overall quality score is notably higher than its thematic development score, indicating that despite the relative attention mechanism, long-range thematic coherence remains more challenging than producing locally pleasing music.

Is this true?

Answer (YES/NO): NO